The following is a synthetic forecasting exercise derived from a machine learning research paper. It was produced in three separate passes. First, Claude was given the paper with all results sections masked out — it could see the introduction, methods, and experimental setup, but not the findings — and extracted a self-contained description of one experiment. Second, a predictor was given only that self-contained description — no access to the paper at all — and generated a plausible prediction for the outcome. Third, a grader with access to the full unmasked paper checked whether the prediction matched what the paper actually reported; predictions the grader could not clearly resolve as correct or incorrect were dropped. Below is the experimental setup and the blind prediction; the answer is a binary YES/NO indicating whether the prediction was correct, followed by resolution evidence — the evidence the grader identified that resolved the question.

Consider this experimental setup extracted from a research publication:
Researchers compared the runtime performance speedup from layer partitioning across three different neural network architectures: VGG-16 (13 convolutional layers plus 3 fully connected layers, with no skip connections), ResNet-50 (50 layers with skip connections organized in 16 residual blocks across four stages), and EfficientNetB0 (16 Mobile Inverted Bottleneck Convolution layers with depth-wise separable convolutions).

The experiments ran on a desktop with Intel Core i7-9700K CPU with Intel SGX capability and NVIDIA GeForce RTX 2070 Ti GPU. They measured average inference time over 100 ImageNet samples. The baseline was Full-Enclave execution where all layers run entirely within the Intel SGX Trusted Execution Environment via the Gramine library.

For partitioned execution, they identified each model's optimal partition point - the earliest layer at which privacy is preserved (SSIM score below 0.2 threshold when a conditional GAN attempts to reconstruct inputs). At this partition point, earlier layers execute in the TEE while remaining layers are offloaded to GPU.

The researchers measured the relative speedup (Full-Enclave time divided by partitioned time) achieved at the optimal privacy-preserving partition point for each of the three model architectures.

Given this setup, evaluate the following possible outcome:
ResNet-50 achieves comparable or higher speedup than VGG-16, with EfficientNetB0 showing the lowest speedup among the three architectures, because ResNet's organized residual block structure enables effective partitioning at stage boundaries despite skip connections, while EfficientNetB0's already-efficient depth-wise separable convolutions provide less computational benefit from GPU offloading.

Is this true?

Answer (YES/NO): NO